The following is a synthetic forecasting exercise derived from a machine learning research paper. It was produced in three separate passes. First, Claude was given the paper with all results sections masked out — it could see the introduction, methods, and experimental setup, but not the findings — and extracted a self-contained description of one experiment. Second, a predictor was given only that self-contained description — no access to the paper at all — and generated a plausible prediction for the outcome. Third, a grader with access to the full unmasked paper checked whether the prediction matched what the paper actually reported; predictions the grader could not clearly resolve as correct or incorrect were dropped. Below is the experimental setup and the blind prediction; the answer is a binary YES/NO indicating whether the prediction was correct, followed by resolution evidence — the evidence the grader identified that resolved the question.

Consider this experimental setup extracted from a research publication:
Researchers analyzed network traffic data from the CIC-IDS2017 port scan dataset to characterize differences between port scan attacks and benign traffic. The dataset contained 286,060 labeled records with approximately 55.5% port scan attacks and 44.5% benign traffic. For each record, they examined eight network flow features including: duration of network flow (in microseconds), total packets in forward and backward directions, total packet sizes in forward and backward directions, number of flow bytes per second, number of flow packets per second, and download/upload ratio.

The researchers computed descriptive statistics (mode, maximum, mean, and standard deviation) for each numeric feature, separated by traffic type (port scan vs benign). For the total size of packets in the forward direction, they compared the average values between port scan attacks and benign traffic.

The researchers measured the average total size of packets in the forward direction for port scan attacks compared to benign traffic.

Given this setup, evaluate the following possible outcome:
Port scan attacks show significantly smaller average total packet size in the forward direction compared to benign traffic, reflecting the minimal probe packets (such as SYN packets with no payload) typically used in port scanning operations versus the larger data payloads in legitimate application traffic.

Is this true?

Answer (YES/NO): YES